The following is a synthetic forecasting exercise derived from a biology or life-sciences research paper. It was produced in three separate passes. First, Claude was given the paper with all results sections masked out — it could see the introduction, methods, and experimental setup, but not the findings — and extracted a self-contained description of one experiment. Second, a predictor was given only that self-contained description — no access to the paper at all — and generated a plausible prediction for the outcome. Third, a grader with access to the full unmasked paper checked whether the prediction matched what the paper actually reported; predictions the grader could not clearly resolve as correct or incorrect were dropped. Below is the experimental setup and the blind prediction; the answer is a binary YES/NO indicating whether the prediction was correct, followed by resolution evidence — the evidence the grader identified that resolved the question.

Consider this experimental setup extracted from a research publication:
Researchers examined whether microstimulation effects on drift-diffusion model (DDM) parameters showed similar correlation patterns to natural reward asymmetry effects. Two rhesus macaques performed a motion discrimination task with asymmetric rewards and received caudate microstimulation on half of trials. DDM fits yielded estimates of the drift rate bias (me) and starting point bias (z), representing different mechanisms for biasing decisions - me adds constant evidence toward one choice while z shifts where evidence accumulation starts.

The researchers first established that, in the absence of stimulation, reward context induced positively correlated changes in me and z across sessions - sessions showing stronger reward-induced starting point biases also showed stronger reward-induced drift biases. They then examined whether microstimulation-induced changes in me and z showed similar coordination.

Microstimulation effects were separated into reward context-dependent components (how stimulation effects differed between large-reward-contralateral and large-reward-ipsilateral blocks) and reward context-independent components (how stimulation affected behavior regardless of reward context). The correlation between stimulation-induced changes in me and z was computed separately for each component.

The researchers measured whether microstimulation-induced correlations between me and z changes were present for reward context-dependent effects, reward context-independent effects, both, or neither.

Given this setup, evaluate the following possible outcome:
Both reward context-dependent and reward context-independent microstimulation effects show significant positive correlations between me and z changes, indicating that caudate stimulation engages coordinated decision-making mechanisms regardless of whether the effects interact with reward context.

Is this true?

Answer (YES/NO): NO